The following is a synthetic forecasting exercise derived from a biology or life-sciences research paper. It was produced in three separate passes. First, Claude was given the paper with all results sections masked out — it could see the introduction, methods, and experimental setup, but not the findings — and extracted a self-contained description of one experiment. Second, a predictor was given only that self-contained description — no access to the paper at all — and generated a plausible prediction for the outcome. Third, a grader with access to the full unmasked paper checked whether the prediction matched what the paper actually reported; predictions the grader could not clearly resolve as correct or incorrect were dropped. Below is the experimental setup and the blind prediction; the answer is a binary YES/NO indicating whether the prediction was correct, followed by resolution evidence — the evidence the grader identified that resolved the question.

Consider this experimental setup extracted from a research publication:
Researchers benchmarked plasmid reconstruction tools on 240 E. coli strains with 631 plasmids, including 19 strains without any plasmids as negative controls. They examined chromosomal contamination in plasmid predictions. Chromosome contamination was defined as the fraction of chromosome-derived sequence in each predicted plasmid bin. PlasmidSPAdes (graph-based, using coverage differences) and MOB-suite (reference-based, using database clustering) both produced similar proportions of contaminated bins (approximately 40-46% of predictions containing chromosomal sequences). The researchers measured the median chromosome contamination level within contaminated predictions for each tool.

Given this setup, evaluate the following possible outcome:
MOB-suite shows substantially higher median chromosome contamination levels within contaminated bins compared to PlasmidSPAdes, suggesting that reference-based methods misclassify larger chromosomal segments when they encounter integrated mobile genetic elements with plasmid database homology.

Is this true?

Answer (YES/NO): NO